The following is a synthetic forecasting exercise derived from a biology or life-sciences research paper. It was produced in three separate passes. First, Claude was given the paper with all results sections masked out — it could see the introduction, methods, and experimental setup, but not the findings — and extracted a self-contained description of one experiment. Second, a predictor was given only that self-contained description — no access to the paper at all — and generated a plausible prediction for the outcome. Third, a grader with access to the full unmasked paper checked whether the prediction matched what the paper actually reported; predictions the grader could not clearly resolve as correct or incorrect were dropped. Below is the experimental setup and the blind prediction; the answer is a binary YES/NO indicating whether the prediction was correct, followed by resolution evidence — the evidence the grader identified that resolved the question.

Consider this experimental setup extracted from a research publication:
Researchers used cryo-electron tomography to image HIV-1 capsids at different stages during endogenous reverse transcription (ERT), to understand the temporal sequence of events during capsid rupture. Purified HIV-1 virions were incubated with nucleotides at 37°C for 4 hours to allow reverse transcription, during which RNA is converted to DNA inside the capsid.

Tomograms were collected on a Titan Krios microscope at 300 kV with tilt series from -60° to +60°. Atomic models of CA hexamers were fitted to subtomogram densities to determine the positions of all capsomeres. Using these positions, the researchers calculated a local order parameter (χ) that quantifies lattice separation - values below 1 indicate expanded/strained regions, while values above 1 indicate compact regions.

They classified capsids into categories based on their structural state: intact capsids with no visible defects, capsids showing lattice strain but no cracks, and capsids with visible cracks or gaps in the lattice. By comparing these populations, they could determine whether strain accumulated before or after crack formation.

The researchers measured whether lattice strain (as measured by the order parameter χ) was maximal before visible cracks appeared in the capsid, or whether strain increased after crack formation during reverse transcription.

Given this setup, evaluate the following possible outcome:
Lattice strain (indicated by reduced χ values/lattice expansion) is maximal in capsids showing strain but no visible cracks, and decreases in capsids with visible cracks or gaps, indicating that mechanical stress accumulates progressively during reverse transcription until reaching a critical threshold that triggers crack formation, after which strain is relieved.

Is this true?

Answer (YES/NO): YES